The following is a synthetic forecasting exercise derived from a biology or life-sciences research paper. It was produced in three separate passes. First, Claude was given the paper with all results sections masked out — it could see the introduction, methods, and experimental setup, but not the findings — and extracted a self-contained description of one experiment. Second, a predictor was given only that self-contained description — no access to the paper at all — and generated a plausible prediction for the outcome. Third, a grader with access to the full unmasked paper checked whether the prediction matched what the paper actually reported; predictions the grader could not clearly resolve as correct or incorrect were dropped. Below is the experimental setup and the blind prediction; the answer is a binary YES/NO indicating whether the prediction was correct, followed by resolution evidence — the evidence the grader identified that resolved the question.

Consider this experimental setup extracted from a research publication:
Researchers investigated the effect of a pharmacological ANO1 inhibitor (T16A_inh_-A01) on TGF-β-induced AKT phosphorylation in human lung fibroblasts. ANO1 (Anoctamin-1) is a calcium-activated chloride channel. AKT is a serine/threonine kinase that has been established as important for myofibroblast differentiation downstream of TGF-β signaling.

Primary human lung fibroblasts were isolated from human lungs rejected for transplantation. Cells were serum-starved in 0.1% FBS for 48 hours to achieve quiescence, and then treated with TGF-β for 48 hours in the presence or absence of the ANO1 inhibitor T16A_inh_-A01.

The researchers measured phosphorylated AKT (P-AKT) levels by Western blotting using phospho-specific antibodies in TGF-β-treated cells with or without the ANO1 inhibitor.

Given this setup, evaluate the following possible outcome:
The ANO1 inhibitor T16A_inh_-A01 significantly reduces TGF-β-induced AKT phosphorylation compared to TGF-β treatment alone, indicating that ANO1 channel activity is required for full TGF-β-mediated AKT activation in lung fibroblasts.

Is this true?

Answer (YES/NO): YES